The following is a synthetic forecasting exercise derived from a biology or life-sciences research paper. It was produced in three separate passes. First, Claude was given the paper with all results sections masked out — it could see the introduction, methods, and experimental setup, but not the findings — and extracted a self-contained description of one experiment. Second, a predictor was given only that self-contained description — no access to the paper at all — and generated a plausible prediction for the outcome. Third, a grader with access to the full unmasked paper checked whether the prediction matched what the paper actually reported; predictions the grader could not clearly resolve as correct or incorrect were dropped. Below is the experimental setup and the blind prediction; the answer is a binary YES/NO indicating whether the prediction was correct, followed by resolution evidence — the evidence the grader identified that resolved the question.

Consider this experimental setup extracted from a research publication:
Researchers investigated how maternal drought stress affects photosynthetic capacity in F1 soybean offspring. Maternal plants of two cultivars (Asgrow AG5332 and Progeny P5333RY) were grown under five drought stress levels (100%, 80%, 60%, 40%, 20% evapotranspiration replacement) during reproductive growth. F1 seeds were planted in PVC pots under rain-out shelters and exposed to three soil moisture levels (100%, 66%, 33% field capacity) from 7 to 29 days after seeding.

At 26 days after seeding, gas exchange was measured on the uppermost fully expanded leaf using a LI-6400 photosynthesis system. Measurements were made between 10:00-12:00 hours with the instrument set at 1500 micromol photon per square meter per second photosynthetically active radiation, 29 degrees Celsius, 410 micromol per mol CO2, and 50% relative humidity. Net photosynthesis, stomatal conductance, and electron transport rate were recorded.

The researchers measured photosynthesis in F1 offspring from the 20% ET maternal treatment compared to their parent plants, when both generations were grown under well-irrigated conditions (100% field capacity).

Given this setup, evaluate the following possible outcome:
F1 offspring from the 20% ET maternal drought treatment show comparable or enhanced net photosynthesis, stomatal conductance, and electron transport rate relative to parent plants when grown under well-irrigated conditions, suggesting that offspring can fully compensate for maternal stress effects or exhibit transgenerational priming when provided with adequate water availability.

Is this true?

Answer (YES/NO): NO